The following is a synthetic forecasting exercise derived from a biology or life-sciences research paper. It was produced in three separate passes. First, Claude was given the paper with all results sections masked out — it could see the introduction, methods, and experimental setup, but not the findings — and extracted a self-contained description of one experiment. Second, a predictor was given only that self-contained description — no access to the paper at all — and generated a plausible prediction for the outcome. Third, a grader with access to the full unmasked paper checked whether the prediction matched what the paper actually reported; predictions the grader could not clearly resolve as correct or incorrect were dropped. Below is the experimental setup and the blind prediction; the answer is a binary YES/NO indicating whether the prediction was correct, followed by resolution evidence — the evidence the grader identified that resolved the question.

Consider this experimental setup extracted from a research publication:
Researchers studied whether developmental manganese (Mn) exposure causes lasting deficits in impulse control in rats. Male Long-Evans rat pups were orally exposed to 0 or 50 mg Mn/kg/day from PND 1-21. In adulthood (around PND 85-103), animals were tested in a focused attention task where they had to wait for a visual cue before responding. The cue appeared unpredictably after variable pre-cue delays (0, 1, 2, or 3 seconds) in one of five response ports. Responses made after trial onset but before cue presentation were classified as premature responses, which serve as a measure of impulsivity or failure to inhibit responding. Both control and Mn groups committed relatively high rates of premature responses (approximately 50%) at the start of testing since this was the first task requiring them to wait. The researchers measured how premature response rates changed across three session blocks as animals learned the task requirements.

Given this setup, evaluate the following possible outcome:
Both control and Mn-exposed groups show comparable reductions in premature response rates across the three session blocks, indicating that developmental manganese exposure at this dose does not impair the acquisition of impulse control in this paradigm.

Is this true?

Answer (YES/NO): NO